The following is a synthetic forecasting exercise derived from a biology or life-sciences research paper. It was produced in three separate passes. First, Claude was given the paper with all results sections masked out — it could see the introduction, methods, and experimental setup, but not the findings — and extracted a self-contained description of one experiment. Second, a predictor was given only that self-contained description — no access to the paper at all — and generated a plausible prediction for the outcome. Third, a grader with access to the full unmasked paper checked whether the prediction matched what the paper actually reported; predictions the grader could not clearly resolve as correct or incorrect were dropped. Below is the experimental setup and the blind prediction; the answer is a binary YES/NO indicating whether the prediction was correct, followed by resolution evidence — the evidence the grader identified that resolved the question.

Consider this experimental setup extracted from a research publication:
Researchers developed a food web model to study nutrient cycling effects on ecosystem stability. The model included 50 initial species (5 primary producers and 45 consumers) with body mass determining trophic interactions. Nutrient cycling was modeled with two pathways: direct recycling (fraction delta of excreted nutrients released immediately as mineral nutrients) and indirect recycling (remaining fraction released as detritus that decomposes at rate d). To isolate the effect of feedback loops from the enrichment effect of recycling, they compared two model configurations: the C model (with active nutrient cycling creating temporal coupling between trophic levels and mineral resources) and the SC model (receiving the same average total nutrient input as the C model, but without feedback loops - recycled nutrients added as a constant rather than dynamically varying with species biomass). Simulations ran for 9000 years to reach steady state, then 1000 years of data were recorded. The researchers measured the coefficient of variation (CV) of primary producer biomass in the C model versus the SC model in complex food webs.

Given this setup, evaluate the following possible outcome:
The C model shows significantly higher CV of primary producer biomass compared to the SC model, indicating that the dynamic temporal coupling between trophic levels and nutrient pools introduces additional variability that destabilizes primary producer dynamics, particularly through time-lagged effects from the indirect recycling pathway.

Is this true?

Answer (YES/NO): NO